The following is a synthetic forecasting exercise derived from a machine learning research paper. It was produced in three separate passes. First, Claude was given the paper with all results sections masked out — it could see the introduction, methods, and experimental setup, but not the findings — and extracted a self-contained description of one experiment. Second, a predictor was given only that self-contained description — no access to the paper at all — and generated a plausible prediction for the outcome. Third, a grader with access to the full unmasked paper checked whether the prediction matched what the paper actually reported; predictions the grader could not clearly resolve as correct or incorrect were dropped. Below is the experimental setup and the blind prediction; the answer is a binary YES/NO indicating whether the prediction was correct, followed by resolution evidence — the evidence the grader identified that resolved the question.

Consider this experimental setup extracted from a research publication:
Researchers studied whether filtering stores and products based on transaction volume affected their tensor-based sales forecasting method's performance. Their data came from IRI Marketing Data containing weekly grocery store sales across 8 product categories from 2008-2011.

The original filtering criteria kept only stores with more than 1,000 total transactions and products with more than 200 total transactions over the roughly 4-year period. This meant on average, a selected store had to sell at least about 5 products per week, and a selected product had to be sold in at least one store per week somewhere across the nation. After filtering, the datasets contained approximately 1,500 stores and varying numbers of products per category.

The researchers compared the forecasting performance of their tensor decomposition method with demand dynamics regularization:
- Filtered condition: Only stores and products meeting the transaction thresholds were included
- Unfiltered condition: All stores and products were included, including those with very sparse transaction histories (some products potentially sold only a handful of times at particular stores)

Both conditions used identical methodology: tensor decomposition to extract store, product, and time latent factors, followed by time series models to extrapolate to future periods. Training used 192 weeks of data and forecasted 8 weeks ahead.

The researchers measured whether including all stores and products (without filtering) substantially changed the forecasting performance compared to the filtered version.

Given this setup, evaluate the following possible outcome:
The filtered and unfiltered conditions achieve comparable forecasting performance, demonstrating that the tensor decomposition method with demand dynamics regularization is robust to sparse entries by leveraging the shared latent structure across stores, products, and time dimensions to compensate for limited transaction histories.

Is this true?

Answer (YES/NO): YES